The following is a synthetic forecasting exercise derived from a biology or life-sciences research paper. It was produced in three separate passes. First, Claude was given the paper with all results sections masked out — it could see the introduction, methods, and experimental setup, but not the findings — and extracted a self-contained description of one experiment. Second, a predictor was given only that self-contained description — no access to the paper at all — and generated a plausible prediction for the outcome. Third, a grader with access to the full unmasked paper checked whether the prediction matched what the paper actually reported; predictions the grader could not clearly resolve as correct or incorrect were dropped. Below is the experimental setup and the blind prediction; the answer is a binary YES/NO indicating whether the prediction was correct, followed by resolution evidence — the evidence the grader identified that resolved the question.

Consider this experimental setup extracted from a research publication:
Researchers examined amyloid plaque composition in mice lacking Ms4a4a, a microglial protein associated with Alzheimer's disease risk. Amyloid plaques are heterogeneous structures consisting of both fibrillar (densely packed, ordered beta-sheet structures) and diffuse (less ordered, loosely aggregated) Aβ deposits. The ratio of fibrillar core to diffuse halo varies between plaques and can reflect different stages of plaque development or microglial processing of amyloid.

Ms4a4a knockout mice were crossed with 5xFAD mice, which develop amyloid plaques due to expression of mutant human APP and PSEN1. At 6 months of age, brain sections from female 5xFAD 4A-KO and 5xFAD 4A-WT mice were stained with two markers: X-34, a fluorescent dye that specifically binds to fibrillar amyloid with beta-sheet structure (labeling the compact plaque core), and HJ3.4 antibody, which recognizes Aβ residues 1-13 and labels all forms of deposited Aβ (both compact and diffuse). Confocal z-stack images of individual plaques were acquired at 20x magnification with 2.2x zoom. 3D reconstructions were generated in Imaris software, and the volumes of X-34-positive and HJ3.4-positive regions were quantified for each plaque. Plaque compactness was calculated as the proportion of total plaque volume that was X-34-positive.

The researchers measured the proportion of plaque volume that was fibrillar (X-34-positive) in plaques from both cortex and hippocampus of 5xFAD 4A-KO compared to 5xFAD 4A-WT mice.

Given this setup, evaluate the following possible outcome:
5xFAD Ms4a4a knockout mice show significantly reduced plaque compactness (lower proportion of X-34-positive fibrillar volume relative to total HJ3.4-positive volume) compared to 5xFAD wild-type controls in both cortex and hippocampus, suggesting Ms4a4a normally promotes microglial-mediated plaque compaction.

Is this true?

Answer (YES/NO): NO